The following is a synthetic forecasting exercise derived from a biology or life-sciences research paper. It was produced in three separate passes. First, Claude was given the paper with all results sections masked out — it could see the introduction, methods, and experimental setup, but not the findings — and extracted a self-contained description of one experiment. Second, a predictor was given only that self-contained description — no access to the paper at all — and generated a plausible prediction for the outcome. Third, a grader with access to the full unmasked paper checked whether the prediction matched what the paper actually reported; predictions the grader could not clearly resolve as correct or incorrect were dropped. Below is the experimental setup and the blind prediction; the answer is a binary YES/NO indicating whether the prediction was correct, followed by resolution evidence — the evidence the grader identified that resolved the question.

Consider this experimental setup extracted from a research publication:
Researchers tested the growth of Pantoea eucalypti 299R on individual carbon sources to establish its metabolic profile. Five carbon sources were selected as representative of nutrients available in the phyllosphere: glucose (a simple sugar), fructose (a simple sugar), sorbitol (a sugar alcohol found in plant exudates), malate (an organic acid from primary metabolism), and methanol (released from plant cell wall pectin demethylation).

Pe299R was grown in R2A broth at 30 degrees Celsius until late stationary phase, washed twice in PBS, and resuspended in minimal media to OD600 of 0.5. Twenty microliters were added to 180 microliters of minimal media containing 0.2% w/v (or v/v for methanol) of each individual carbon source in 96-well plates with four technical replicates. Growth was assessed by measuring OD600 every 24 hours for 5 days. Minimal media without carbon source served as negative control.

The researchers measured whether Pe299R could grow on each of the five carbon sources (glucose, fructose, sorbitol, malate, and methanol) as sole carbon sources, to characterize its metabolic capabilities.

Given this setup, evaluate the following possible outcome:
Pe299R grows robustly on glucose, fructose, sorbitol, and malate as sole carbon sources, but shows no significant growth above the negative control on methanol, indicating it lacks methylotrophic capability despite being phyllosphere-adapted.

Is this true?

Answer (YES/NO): NO